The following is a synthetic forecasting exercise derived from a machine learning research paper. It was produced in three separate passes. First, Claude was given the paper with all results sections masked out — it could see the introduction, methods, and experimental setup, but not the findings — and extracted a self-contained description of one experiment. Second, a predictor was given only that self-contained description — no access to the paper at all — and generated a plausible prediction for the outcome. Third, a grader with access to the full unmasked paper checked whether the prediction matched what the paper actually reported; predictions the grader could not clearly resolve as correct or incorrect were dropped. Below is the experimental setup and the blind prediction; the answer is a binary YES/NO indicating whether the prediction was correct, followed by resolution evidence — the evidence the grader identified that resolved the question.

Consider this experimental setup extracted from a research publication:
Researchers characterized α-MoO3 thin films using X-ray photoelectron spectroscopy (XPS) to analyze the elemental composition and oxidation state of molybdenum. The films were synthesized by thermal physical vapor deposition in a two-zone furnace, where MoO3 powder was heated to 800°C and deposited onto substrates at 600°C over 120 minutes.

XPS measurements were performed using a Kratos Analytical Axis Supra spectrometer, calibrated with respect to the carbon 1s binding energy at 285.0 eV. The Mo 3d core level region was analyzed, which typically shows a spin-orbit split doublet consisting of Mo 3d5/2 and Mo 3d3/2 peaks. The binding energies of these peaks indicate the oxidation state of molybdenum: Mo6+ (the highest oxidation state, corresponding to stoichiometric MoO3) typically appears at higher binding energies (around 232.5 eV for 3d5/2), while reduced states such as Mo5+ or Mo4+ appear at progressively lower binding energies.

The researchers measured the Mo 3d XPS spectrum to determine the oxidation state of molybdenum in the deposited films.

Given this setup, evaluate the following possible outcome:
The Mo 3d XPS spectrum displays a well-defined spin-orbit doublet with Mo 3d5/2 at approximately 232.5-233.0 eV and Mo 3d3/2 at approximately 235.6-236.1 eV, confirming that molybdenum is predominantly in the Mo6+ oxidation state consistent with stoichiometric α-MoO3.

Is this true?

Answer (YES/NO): YES